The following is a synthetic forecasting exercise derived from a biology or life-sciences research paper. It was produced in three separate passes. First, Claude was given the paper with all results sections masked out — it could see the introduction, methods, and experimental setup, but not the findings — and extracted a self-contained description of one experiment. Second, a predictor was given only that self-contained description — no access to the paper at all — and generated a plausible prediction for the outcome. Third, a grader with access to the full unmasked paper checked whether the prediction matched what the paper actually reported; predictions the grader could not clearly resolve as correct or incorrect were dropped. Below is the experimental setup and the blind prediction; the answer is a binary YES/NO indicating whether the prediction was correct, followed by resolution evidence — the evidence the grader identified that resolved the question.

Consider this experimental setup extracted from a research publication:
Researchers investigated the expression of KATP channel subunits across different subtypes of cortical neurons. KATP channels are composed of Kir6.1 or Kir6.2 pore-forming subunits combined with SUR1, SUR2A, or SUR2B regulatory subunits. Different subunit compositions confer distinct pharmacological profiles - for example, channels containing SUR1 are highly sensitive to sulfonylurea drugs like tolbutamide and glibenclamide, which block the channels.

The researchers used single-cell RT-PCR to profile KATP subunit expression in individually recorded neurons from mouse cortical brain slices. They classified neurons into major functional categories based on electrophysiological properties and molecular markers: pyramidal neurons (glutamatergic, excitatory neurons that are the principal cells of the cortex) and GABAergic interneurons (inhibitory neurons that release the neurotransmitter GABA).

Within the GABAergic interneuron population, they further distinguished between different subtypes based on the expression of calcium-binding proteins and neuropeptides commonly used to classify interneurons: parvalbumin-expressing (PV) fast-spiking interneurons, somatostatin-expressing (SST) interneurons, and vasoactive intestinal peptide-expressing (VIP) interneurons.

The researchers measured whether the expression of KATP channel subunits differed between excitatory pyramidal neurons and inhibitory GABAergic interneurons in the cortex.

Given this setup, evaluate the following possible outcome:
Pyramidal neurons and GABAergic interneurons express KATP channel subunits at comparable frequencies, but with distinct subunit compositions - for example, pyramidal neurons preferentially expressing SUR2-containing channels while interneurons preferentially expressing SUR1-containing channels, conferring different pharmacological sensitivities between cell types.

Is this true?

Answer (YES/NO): NO